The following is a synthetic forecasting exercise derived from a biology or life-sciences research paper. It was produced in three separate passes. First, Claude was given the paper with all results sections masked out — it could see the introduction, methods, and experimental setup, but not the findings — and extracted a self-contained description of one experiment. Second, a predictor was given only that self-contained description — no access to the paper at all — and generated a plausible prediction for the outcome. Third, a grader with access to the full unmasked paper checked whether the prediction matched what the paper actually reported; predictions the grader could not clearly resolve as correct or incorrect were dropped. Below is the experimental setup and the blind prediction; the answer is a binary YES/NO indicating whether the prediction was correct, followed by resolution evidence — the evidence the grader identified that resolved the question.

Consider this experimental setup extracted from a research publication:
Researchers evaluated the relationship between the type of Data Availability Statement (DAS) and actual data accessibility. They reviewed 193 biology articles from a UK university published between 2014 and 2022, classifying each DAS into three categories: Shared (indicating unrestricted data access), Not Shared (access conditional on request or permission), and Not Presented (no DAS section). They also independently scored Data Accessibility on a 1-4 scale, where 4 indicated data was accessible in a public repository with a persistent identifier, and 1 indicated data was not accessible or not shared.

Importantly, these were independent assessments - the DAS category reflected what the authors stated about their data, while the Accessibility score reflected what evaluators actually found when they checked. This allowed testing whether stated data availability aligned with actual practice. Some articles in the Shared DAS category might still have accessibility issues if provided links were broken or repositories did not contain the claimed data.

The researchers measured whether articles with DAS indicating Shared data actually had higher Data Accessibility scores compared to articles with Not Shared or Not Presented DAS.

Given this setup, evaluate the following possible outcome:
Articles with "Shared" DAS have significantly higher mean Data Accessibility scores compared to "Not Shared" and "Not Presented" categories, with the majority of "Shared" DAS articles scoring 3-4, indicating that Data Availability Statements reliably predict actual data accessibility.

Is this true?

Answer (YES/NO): YES